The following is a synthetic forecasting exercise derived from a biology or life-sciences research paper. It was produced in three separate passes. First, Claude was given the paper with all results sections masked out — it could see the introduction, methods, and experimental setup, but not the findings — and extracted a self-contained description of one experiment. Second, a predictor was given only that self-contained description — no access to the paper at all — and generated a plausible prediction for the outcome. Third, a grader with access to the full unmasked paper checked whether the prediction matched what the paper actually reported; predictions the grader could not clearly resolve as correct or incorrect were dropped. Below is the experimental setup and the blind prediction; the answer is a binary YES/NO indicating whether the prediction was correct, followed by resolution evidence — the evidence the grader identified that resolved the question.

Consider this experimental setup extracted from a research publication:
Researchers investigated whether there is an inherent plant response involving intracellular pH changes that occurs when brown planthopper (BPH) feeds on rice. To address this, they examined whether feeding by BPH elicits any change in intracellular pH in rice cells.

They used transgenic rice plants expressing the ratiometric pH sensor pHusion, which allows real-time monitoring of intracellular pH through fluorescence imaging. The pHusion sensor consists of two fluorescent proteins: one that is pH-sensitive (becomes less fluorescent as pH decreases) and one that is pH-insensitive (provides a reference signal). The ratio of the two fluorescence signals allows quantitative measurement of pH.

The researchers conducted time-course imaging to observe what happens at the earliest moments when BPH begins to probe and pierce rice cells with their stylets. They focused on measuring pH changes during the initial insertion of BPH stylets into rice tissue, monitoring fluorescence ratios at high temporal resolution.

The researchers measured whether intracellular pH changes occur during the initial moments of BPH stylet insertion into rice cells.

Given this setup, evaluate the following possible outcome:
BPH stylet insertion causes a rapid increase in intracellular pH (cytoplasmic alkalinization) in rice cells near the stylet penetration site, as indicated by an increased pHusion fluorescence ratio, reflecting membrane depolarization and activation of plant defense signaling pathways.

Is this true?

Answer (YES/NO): NO